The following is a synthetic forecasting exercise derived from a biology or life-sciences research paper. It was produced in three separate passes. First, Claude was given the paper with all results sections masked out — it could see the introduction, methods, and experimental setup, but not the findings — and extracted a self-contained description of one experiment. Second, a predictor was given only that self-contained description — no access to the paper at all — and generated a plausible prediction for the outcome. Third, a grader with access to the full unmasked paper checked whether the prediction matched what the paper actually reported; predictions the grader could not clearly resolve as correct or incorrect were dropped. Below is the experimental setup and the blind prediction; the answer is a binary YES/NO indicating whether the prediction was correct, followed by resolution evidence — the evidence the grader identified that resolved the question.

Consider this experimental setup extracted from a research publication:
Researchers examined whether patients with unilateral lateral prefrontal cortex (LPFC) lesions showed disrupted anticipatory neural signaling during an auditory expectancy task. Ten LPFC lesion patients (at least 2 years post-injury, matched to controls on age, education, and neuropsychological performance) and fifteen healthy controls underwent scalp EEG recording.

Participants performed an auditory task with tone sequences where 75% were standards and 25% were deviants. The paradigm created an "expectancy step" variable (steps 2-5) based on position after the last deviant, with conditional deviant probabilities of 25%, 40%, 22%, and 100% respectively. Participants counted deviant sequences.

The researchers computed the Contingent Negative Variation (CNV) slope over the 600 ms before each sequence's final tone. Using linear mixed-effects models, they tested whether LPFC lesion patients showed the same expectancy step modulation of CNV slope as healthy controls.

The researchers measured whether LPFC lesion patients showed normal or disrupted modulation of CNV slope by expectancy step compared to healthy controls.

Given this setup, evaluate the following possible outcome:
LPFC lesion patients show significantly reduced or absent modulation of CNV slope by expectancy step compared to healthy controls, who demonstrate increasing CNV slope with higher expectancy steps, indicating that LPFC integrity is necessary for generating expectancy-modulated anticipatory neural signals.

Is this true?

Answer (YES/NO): NO